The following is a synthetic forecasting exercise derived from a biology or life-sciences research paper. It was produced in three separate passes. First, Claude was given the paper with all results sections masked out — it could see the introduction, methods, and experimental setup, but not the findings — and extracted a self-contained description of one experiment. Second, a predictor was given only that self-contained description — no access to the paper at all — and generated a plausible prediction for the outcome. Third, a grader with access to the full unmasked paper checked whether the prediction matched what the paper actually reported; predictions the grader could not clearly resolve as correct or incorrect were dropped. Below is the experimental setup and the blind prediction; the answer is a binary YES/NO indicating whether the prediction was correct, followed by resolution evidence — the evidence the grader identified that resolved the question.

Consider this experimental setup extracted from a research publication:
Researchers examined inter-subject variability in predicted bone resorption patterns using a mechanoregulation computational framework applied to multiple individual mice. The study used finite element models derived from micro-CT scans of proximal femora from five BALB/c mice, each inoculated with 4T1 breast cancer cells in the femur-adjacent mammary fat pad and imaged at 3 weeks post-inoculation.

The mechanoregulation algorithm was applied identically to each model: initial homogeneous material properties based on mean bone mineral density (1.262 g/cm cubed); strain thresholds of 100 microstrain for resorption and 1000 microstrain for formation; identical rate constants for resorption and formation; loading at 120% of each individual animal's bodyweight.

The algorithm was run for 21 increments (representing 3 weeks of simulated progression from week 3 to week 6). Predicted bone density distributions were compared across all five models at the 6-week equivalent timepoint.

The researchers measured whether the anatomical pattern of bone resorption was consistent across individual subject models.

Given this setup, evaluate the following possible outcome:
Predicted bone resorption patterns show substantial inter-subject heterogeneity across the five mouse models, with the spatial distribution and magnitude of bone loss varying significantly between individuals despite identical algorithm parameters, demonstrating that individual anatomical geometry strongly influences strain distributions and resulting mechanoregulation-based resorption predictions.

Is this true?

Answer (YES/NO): NO